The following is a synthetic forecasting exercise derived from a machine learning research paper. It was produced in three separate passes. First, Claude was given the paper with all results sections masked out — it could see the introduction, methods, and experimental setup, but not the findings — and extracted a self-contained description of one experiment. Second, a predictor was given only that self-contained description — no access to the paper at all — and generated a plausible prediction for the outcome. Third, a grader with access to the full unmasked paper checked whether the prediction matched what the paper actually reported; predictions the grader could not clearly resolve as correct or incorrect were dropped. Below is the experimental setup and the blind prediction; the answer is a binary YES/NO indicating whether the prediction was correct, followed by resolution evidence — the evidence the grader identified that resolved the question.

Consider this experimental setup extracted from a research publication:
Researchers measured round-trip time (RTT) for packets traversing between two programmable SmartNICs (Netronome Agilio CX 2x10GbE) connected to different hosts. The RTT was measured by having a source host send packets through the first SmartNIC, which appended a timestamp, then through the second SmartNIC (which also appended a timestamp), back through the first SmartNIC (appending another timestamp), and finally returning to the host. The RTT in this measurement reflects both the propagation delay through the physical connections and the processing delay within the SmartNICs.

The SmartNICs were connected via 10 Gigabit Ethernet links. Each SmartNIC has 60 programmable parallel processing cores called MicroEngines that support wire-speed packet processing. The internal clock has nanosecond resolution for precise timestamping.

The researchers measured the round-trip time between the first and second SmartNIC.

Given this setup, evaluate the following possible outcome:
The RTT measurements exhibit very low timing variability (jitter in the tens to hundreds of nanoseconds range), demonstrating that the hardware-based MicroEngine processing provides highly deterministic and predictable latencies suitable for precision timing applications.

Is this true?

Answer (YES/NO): NO